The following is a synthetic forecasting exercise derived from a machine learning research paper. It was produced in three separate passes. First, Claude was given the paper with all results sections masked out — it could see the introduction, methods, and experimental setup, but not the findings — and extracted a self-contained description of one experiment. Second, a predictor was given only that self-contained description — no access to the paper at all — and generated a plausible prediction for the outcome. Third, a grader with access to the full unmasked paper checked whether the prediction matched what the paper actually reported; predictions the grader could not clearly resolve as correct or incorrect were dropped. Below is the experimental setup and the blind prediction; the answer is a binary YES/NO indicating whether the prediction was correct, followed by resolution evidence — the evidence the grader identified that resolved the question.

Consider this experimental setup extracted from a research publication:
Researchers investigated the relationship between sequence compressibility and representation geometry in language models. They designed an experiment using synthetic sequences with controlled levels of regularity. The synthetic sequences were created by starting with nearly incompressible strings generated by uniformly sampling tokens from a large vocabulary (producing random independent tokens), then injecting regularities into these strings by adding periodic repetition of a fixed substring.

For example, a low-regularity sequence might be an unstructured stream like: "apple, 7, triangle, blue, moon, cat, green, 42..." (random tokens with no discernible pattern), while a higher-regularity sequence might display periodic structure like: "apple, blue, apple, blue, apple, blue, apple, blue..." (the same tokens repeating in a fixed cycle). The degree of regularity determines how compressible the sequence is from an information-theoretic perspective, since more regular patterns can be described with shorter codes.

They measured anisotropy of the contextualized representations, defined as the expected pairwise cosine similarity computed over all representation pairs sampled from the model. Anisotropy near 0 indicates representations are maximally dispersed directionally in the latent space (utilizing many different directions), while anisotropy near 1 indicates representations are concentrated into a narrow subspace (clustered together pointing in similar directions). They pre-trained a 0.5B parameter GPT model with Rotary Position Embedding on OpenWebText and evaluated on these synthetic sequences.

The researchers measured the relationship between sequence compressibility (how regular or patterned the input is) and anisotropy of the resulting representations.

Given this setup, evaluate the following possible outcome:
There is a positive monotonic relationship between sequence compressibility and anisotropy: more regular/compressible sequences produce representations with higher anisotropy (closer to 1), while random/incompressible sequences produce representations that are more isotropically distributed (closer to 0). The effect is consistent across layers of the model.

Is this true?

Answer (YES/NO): NO